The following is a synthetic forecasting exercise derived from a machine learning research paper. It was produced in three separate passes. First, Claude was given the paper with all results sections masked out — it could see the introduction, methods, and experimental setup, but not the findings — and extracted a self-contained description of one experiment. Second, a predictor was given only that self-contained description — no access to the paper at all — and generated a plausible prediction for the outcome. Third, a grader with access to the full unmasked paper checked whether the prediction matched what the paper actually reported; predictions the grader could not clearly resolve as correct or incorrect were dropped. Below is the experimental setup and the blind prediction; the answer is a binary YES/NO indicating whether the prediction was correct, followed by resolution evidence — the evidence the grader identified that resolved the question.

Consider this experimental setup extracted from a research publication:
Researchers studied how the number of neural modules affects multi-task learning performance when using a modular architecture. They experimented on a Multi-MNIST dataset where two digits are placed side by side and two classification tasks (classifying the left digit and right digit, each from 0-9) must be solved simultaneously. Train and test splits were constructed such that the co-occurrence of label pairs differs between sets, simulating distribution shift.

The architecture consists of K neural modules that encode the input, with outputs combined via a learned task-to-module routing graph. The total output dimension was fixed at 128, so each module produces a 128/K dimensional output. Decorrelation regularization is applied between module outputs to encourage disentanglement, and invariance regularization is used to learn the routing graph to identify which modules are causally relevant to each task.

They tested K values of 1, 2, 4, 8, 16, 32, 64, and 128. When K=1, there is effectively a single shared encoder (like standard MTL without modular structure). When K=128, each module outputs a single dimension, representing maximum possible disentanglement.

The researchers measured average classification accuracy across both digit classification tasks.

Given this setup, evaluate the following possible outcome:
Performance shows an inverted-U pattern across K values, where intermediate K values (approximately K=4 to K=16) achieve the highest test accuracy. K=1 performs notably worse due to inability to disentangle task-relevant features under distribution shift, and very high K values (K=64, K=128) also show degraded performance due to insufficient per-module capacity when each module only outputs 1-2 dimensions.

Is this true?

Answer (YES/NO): YES